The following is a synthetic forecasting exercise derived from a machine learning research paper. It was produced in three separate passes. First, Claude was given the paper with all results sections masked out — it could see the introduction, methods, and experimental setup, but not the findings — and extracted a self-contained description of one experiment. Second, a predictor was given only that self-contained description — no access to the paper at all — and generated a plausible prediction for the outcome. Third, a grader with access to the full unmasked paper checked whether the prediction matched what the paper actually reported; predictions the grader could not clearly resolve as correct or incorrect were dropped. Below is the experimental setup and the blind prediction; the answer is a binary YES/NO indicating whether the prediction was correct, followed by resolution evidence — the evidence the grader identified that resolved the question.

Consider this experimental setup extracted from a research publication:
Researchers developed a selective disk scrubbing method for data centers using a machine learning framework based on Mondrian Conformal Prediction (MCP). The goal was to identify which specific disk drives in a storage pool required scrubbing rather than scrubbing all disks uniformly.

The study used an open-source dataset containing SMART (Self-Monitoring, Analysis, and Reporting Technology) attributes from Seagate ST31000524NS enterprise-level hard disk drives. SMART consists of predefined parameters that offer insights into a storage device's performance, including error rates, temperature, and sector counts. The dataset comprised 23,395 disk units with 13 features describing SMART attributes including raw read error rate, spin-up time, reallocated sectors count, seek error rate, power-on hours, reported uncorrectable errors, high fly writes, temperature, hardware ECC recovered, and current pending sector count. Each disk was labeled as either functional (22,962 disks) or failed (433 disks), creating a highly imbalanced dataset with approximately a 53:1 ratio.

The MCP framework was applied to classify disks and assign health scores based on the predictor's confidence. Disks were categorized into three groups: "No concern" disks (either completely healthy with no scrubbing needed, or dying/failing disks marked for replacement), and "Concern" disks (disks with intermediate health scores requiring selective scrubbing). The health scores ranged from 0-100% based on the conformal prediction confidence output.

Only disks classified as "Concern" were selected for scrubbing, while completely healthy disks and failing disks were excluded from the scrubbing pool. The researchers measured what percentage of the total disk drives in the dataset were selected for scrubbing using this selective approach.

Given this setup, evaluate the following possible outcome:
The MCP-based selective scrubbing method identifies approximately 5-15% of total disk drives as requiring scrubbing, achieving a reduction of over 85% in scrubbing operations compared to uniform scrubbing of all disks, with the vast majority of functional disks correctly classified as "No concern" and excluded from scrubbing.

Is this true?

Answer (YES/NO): NO